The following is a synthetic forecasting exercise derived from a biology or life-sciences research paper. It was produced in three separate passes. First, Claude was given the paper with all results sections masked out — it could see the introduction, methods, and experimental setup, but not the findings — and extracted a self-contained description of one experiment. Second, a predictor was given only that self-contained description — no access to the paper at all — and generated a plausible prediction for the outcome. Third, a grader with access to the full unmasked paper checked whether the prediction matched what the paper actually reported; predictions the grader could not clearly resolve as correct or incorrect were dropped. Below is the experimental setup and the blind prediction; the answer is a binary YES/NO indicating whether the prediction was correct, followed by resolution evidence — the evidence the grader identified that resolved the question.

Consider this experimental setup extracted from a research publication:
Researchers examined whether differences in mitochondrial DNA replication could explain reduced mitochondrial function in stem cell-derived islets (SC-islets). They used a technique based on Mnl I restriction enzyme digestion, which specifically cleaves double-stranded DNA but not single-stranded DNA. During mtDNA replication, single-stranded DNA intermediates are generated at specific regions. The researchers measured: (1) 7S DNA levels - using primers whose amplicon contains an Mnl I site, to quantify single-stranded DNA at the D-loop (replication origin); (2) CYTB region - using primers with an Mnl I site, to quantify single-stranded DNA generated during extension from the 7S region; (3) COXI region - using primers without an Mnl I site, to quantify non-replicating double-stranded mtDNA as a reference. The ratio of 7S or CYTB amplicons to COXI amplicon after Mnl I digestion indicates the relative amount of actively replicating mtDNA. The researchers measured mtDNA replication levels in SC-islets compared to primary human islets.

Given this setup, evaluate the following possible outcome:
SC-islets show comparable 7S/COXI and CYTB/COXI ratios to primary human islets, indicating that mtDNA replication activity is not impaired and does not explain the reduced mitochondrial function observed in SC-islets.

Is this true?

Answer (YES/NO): YES